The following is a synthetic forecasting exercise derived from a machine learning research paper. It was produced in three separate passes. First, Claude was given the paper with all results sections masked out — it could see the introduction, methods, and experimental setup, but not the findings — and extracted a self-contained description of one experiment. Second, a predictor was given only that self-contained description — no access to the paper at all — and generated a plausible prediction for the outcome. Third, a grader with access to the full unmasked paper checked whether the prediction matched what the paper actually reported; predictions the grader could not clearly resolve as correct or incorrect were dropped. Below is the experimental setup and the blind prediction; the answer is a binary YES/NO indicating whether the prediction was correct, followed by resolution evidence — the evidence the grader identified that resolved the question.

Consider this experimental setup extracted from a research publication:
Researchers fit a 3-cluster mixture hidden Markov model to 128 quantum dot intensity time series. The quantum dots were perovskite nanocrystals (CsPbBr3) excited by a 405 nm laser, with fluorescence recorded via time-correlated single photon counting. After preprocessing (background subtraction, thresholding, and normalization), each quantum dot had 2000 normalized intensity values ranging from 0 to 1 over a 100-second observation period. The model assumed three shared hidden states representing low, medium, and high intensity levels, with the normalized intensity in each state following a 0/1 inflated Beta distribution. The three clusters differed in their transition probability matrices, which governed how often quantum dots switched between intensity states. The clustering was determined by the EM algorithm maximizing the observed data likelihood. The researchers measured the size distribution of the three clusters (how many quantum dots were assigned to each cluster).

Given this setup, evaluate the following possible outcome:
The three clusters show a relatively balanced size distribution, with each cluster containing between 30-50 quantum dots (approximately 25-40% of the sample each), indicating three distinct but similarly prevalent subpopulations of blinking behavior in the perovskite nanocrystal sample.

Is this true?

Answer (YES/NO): NO